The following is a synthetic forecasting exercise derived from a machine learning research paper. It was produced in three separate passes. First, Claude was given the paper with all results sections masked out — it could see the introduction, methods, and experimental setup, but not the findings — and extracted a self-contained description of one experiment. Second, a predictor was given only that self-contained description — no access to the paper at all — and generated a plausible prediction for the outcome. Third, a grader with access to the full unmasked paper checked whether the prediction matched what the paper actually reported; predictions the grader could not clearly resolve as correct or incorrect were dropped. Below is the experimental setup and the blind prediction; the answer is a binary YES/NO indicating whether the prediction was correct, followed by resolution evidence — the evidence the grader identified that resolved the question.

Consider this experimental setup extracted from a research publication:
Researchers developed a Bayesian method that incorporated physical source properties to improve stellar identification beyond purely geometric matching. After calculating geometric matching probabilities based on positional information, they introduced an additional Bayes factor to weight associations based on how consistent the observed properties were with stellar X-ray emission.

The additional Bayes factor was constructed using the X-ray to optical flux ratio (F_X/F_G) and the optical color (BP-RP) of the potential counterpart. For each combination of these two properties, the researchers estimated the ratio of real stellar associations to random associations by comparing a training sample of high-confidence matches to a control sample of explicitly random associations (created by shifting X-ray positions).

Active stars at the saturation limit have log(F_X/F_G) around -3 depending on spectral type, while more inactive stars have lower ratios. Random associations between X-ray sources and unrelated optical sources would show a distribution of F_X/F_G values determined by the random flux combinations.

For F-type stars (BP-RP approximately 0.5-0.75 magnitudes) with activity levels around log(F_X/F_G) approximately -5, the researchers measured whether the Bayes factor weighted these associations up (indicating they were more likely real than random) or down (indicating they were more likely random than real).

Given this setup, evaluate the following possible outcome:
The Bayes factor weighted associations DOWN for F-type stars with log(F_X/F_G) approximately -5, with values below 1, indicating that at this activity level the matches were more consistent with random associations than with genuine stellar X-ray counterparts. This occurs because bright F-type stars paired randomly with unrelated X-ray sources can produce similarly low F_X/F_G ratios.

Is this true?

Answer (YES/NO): NO